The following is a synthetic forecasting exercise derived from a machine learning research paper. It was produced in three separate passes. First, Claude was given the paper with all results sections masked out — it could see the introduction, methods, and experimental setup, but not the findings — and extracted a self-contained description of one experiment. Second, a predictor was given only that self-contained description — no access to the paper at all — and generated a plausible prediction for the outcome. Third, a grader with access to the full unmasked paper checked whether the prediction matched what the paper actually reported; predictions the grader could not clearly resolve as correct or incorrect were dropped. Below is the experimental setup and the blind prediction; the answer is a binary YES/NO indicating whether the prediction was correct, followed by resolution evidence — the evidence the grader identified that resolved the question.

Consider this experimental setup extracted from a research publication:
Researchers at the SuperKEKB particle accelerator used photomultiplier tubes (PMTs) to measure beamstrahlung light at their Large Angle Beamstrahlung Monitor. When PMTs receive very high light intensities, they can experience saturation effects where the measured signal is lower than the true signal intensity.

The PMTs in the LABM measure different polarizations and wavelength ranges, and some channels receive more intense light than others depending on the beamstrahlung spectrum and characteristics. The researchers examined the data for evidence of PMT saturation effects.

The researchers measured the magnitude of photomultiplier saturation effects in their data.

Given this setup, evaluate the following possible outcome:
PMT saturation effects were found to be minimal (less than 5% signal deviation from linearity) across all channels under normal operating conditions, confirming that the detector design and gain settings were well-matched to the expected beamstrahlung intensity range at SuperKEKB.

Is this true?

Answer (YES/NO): YES